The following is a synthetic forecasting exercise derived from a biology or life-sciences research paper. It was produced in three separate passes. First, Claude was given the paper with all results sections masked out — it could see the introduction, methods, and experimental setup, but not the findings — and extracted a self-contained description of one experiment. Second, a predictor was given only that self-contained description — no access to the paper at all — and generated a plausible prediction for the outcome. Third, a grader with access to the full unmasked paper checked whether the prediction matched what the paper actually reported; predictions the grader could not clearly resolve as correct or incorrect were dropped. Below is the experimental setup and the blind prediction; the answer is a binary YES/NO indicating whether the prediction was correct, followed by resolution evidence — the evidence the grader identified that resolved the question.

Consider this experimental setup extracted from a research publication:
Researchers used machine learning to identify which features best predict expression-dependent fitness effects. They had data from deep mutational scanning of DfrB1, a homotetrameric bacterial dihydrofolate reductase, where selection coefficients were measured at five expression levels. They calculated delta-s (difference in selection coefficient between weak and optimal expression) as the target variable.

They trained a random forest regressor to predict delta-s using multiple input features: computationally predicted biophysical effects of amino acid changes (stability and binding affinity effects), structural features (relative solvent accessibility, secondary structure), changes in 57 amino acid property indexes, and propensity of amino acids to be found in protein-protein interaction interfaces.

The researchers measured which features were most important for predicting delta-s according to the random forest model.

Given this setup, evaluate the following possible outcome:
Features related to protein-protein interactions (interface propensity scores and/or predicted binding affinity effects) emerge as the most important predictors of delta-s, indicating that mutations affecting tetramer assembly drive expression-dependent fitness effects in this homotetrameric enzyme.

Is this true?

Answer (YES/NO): NO